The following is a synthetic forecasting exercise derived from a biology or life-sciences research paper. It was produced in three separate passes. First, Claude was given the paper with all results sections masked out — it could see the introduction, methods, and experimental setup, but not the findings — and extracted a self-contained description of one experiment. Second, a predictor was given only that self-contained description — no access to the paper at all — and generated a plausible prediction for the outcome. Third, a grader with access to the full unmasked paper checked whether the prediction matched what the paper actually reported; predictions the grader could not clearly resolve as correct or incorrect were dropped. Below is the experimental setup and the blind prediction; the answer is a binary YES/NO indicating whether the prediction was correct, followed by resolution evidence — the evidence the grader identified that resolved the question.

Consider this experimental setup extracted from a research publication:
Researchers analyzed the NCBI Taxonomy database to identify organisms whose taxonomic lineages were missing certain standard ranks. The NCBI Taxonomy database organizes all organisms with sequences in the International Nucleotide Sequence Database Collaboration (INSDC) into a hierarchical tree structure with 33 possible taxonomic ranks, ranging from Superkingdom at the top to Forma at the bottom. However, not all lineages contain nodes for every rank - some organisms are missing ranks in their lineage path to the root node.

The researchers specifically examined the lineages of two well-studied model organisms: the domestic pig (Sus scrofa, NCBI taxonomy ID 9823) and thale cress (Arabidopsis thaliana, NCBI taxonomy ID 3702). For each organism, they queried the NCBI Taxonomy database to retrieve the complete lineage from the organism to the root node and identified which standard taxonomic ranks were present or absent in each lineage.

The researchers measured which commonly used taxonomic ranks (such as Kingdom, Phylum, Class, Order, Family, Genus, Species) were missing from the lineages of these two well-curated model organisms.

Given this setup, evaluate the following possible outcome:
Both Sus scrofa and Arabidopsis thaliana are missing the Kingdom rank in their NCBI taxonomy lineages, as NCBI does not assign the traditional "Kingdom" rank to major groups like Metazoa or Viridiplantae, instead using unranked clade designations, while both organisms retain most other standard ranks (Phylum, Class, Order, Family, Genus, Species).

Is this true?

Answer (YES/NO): NO